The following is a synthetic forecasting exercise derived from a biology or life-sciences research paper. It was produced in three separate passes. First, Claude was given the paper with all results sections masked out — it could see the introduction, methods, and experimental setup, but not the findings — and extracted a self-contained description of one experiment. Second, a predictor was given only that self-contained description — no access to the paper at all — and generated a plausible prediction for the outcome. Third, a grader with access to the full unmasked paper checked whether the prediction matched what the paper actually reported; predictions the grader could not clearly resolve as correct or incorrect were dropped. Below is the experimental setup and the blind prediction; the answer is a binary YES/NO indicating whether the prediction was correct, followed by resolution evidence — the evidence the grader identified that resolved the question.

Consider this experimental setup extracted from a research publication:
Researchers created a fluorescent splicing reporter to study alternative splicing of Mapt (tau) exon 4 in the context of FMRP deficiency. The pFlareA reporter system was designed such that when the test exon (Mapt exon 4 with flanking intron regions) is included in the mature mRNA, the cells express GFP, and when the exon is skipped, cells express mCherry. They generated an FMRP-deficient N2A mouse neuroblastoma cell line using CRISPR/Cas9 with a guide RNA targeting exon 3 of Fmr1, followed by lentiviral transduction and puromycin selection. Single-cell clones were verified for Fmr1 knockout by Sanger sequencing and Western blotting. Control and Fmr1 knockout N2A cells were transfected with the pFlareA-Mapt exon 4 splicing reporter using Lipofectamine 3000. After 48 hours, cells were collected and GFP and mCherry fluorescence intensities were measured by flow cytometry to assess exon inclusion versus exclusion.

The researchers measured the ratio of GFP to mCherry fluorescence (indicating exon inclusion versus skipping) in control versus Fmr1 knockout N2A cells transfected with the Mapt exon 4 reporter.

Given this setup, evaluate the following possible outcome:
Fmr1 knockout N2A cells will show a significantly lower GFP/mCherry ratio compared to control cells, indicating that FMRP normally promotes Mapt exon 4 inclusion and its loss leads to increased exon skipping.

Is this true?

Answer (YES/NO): NO